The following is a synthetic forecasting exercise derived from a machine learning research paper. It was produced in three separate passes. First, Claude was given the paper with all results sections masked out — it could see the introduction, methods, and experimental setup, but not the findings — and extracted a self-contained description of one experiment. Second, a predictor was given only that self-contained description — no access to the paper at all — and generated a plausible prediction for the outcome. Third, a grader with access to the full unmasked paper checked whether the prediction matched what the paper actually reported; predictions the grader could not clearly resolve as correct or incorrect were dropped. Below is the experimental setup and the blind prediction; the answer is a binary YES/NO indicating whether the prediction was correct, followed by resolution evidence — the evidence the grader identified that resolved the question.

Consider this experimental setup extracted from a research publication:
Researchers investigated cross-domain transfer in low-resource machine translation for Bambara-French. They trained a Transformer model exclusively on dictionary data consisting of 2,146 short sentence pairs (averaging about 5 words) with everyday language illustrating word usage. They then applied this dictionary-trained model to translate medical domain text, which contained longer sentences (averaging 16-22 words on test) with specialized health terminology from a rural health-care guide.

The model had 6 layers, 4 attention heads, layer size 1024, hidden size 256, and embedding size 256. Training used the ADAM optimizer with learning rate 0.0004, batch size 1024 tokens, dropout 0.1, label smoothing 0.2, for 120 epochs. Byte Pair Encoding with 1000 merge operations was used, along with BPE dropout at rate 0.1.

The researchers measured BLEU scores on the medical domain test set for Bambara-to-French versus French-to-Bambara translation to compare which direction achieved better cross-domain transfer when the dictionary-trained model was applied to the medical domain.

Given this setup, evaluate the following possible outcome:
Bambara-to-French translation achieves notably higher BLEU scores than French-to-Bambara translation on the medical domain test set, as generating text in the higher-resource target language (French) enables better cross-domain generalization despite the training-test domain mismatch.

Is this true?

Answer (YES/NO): YES